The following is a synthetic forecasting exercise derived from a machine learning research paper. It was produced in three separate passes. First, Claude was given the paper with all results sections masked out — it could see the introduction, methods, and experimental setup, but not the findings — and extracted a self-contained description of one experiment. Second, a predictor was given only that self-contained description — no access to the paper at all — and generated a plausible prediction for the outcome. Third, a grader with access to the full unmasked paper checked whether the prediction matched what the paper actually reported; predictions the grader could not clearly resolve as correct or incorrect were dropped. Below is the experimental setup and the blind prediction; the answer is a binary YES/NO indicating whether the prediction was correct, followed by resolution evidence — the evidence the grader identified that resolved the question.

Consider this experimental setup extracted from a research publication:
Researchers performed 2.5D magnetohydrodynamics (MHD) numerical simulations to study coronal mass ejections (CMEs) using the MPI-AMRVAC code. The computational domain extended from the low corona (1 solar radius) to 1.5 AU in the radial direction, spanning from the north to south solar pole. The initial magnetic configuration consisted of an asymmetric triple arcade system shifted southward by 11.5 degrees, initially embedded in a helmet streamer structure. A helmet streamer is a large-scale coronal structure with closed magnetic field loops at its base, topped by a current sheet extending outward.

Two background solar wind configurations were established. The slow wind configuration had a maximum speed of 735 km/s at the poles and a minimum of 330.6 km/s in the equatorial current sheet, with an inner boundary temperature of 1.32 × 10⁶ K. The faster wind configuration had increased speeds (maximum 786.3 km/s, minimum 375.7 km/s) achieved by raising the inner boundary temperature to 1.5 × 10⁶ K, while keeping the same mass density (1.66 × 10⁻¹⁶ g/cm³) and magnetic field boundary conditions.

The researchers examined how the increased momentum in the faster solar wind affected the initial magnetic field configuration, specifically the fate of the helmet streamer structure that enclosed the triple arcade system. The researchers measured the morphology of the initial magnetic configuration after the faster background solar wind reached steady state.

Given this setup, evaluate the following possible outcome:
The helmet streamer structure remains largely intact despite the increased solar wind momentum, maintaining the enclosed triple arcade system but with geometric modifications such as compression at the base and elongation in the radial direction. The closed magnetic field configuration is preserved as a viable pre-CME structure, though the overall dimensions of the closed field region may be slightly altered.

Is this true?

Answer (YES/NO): NO